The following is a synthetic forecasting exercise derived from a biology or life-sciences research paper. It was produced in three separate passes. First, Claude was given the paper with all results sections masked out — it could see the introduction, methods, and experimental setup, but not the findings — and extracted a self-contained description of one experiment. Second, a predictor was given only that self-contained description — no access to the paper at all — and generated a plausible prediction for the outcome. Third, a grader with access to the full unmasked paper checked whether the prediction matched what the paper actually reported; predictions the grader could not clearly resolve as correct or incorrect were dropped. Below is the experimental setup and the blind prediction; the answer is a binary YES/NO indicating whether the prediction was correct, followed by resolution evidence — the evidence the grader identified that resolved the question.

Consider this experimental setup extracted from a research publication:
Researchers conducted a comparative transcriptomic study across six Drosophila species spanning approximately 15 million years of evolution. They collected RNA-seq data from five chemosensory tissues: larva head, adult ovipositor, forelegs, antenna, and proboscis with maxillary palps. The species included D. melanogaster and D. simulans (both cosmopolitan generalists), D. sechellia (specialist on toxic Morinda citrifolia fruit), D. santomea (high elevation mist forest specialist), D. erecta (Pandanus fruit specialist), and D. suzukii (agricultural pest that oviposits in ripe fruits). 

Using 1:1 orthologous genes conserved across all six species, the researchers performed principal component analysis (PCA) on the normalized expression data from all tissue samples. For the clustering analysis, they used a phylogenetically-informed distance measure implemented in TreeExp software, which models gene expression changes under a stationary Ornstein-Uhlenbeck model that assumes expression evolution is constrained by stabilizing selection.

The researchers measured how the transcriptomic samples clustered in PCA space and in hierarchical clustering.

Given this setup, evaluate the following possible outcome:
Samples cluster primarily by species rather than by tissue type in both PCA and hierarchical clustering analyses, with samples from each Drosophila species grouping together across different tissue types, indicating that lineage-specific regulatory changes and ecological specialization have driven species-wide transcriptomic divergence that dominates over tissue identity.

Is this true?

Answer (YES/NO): NO